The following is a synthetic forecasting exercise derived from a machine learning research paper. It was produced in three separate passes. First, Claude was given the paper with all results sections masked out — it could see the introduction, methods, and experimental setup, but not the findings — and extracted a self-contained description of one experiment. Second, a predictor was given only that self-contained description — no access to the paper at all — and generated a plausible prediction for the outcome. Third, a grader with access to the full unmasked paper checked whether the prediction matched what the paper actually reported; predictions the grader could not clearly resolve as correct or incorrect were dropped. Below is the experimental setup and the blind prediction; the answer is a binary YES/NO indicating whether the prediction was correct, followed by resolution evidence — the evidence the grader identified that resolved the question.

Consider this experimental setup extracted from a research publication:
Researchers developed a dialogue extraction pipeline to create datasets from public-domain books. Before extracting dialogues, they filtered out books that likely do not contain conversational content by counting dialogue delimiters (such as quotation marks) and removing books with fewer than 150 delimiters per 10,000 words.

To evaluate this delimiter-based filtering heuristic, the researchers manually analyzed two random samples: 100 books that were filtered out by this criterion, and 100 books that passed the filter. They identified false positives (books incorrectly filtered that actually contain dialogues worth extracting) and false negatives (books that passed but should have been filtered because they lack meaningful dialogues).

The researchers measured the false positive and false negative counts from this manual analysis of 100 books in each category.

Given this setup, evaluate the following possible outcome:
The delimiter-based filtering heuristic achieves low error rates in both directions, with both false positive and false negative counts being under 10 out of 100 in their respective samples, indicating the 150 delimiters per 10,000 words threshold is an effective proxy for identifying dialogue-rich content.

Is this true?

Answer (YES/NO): NO